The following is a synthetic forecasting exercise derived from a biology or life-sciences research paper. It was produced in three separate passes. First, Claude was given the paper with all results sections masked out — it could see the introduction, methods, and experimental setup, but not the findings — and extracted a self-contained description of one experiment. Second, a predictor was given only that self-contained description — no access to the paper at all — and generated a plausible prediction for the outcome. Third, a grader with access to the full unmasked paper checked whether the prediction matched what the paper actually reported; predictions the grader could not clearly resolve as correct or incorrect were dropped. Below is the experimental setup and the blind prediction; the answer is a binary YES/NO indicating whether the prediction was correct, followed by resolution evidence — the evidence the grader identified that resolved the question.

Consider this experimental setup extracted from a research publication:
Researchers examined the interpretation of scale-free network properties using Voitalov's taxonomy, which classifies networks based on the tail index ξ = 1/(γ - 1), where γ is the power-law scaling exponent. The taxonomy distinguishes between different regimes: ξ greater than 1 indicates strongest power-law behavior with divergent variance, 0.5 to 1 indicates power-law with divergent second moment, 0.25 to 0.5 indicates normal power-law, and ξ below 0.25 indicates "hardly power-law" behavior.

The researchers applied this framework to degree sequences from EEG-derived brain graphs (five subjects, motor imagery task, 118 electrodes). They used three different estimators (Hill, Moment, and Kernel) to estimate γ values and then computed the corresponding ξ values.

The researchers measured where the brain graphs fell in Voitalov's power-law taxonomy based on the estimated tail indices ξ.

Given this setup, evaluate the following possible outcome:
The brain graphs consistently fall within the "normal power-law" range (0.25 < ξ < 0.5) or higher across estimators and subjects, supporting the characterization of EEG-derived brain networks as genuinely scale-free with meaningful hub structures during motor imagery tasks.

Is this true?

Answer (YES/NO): NO